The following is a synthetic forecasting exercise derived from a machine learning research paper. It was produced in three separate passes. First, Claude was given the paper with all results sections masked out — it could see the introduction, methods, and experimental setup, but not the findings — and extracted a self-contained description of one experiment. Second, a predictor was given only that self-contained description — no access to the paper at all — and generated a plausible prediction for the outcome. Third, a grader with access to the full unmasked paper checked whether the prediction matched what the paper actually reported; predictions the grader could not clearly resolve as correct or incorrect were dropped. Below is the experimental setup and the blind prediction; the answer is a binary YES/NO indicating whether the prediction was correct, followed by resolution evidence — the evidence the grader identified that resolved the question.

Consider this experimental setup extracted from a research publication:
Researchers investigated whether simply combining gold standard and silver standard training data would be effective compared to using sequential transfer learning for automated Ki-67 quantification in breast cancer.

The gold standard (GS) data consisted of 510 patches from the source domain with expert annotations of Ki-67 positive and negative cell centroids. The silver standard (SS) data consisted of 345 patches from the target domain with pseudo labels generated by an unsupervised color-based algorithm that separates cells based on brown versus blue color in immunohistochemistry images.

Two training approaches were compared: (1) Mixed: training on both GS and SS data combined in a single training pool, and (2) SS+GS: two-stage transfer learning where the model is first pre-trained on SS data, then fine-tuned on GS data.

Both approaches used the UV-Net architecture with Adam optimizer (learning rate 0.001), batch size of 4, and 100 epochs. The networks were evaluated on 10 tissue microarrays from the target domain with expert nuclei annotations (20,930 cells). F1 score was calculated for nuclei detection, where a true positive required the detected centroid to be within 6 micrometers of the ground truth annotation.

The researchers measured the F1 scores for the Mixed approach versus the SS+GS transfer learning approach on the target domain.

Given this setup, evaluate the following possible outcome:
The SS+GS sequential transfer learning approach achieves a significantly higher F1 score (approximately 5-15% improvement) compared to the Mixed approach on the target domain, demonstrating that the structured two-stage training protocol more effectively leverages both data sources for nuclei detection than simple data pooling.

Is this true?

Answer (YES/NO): NO